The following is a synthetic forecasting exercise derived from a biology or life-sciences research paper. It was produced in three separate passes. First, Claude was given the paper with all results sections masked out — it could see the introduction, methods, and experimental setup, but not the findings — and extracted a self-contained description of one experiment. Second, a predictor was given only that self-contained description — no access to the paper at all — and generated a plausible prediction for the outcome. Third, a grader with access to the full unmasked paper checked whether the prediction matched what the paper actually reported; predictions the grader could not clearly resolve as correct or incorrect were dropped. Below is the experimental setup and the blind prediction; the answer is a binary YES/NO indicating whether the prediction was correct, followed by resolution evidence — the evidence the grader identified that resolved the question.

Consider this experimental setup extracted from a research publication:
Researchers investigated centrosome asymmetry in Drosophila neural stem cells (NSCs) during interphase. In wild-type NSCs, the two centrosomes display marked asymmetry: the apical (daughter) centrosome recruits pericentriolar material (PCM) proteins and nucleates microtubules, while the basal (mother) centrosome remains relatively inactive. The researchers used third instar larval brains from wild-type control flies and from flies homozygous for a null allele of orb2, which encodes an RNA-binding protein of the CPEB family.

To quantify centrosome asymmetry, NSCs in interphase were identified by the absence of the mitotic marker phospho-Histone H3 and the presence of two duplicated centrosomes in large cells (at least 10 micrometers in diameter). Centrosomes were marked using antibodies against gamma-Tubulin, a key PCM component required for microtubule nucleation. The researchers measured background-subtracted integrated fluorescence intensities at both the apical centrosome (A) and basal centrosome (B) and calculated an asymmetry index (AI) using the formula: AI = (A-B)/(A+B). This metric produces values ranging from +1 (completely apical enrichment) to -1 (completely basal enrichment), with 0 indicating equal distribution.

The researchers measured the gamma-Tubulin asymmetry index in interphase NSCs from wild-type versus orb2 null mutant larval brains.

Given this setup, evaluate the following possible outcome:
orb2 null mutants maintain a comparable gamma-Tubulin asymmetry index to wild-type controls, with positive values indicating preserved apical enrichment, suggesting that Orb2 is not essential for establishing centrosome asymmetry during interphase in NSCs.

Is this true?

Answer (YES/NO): NO